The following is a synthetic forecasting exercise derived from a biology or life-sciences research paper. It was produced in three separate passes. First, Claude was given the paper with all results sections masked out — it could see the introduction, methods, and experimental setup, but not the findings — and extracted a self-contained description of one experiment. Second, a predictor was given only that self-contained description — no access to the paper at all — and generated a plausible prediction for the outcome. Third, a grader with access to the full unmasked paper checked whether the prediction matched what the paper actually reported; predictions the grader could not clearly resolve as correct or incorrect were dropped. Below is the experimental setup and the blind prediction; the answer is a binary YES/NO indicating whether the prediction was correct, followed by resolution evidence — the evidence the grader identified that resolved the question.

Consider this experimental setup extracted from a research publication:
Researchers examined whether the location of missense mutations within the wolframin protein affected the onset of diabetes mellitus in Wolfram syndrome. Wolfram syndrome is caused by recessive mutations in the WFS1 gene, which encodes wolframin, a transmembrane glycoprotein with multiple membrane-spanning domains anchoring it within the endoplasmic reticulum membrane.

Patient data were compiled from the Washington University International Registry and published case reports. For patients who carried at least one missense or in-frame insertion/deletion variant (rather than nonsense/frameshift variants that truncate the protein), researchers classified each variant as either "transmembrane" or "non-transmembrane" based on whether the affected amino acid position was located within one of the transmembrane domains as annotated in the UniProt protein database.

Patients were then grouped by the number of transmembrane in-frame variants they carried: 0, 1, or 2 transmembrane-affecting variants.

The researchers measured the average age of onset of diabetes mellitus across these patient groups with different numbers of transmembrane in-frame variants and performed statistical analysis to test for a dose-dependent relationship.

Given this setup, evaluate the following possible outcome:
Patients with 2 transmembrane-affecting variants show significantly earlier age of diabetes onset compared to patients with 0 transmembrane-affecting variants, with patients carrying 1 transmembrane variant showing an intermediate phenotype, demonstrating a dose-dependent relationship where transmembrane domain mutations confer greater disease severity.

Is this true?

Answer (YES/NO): YES